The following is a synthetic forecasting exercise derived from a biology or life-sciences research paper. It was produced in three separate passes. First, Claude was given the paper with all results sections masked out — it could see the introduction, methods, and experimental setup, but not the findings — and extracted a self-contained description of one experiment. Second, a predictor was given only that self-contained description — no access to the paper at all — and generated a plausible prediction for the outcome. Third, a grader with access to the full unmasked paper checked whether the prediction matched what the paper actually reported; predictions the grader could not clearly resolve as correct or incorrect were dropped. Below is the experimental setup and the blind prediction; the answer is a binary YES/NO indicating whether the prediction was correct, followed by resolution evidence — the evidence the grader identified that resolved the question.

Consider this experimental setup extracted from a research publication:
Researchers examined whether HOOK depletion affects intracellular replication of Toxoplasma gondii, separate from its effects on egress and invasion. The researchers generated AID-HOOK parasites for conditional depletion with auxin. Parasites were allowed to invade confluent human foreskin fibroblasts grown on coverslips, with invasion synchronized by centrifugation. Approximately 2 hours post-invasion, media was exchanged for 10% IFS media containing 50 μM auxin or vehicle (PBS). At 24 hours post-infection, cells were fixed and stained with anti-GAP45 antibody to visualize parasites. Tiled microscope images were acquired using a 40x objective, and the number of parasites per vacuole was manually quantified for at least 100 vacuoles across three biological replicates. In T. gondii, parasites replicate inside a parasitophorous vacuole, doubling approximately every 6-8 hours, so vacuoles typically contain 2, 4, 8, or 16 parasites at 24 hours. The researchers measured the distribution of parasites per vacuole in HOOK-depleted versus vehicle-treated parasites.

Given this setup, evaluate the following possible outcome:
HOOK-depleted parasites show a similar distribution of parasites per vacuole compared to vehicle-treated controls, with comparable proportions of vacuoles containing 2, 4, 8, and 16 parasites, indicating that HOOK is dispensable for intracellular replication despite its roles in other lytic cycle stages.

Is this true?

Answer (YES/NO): YES